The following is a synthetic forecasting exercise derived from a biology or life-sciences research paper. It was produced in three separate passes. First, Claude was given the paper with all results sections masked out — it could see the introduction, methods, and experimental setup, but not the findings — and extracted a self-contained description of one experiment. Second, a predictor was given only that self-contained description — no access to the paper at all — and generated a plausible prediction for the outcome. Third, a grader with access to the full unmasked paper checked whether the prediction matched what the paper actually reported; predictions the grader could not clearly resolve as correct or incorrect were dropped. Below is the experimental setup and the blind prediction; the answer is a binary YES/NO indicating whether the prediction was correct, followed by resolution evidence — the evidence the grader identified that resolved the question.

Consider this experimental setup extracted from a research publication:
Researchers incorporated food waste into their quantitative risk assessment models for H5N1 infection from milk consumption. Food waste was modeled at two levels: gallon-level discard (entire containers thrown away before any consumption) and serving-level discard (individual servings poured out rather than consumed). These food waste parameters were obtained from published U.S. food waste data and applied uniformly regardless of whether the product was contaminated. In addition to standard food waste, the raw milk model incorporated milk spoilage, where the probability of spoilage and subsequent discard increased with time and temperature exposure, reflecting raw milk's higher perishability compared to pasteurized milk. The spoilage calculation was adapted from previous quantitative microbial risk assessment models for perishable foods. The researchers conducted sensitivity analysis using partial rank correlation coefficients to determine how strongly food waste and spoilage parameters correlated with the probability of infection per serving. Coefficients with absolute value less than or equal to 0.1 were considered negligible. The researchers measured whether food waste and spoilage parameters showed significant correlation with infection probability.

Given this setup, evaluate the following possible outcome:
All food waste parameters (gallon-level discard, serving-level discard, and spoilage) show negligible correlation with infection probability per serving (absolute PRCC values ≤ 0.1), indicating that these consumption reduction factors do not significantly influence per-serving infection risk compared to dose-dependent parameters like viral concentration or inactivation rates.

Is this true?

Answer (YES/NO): NO